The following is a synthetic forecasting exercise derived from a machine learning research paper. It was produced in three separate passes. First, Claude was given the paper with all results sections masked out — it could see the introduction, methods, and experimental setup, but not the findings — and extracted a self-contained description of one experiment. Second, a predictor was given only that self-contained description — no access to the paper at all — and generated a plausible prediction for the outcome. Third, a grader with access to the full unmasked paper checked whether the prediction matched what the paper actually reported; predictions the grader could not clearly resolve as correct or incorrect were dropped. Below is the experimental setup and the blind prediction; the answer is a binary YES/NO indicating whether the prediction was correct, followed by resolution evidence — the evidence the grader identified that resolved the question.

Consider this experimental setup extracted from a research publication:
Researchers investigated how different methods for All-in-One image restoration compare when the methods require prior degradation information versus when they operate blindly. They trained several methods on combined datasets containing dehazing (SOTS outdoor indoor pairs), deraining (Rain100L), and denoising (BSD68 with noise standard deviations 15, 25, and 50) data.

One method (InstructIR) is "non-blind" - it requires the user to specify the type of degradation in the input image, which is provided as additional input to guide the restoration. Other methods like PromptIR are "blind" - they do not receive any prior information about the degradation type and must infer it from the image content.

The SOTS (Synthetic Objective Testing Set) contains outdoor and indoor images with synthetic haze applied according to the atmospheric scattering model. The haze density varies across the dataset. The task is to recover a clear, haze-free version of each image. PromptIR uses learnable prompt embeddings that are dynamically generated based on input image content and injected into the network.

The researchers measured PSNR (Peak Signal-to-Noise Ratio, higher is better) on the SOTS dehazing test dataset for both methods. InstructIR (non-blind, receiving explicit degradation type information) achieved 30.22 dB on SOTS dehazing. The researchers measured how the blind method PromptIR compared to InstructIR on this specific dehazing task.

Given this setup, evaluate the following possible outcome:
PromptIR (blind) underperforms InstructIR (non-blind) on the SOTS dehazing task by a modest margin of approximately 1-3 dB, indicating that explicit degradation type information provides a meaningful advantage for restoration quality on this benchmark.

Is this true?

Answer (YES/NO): NO